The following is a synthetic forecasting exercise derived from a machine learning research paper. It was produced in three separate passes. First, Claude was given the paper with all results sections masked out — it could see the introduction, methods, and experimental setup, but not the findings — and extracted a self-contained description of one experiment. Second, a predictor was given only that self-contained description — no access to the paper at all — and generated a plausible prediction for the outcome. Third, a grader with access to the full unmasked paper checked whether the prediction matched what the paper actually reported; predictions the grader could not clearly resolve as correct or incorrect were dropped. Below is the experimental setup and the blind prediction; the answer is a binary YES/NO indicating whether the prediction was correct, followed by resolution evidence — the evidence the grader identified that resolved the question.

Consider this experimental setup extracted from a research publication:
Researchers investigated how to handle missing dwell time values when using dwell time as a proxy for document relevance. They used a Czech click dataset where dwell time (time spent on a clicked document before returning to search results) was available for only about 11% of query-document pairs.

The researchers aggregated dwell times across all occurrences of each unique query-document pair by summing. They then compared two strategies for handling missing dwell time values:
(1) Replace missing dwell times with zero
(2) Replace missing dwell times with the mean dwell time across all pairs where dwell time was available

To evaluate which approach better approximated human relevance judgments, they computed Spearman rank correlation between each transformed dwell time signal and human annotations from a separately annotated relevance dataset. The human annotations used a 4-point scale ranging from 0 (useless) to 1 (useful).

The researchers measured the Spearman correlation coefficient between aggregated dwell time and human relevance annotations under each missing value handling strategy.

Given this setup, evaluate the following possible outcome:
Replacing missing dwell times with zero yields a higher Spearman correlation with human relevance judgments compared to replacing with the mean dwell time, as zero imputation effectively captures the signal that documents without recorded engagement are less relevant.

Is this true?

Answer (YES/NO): NO